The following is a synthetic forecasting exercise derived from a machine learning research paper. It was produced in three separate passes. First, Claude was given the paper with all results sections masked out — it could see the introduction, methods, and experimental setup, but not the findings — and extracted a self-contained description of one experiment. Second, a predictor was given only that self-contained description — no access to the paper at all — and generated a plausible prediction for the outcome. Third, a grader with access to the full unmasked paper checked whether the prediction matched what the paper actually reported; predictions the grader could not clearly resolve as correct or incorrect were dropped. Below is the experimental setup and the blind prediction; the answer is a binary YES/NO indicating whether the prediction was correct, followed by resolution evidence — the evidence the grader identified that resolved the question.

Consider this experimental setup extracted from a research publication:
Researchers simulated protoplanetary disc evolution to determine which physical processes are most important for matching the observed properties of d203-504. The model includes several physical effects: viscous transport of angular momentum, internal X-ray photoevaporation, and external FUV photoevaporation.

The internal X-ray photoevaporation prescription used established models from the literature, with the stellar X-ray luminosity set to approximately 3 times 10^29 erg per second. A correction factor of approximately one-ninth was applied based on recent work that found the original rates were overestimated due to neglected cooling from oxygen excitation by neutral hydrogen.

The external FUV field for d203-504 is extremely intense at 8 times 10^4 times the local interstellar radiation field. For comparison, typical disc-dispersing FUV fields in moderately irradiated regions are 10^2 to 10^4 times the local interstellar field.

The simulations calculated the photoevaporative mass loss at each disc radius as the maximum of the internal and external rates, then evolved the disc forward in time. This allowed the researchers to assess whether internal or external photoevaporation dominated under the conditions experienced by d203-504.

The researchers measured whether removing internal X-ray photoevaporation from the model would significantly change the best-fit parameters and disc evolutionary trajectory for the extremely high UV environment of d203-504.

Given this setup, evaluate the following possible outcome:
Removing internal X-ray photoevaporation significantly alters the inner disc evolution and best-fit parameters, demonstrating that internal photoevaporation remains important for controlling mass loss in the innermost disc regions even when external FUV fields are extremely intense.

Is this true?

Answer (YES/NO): NO